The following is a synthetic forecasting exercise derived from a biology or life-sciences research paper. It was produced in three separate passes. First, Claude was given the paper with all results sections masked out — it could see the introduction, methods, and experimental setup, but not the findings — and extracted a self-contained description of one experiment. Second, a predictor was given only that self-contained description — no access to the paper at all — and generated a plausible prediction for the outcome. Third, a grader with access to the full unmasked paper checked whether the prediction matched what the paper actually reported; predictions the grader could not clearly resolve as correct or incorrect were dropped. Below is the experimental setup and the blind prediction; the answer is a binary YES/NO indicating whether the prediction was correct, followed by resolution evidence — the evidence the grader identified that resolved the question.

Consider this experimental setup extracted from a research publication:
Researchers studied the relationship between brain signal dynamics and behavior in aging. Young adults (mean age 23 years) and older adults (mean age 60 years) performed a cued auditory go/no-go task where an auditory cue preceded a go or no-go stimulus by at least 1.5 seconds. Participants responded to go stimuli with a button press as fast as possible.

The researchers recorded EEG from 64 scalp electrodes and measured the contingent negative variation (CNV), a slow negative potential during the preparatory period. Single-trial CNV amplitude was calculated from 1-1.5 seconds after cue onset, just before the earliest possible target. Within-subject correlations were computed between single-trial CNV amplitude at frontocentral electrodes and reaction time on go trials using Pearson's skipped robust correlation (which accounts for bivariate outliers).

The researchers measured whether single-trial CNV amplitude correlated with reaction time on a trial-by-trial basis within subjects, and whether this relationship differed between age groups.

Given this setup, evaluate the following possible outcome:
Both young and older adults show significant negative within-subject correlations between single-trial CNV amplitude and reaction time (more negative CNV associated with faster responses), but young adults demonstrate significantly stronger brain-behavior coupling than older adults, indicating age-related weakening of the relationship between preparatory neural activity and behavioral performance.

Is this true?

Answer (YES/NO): NO